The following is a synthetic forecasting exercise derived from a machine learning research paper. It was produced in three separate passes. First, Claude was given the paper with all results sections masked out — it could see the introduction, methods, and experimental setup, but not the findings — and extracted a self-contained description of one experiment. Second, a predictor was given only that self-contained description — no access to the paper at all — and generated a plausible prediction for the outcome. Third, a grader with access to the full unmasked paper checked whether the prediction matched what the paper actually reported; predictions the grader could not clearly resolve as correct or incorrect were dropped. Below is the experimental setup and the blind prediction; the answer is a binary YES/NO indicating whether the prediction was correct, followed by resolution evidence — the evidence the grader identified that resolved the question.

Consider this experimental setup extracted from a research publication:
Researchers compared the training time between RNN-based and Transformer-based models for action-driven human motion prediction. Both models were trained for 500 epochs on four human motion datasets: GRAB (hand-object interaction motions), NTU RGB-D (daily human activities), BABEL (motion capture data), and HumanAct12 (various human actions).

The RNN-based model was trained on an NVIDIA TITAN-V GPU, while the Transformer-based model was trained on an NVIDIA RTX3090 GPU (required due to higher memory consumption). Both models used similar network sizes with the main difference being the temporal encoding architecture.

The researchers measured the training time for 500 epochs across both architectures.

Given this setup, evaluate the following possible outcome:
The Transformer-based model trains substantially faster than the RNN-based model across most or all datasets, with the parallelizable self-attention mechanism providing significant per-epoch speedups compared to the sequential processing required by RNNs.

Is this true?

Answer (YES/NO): NO